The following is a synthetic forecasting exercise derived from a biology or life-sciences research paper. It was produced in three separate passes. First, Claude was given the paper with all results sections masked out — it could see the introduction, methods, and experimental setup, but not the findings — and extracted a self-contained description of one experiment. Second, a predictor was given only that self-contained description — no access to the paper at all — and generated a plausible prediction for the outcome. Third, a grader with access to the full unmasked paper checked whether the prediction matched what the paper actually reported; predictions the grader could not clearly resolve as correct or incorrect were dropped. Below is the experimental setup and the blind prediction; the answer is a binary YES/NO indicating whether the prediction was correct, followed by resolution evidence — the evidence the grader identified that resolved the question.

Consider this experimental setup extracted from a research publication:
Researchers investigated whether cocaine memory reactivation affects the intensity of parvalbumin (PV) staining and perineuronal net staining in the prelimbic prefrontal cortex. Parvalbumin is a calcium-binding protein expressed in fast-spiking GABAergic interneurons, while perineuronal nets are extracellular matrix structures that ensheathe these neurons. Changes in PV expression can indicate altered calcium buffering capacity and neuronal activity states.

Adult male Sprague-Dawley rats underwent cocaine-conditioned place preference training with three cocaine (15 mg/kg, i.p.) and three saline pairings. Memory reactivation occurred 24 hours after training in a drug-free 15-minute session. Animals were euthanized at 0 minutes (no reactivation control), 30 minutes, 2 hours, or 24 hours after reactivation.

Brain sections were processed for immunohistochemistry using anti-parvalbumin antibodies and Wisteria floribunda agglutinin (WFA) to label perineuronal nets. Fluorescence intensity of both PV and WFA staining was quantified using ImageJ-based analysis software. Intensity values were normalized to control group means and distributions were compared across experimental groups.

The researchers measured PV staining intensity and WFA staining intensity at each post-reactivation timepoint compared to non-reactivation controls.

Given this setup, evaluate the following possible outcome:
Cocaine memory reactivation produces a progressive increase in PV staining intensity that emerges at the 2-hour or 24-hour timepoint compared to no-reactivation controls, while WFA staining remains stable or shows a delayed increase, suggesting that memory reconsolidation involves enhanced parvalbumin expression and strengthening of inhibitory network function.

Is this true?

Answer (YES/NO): NO